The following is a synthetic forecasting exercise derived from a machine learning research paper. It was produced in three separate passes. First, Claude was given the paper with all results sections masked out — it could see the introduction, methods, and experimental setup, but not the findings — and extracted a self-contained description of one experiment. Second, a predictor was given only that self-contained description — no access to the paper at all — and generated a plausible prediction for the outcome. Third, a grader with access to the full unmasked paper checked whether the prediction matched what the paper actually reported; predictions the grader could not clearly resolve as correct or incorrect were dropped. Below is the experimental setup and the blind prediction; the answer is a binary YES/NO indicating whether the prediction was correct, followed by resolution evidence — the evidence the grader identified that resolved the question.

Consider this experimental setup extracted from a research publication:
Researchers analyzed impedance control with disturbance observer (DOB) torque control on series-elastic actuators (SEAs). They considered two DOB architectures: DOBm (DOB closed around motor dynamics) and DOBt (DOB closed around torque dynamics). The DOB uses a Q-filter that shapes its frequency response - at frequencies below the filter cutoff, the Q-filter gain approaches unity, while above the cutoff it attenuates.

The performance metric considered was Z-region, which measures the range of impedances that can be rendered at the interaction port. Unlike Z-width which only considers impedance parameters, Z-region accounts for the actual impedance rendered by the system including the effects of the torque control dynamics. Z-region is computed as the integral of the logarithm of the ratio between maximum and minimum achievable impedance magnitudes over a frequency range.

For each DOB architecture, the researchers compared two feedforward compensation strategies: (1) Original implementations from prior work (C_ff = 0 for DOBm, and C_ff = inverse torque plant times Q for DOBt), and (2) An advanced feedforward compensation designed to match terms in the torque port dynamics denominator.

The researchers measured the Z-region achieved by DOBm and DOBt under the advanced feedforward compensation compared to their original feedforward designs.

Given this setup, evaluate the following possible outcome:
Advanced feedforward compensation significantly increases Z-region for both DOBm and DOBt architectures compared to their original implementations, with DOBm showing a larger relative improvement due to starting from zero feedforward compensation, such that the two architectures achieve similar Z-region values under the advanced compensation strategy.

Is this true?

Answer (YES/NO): NO